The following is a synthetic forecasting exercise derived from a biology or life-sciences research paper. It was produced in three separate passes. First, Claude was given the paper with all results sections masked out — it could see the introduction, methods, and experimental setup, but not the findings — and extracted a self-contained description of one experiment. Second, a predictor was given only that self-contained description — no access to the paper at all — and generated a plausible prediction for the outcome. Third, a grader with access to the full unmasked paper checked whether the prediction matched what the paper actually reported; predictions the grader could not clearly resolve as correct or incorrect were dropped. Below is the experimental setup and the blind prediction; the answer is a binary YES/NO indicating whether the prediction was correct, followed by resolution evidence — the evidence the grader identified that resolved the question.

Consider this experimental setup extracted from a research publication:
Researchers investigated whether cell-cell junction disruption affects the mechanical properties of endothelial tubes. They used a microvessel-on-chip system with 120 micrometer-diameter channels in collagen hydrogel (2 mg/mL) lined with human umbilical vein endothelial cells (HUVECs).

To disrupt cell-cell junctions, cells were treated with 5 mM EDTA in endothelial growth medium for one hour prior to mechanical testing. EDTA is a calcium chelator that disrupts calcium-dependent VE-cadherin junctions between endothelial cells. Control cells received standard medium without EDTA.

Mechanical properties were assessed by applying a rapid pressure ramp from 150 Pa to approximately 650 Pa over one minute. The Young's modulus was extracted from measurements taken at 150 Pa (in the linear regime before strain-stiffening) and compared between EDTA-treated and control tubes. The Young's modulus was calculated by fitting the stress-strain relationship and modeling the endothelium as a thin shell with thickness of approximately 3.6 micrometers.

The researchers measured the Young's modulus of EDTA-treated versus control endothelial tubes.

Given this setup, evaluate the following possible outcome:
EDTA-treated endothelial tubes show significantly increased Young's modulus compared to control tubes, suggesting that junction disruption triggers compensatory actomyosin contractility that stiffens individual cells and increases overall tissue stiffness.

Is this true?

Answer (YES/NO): NO